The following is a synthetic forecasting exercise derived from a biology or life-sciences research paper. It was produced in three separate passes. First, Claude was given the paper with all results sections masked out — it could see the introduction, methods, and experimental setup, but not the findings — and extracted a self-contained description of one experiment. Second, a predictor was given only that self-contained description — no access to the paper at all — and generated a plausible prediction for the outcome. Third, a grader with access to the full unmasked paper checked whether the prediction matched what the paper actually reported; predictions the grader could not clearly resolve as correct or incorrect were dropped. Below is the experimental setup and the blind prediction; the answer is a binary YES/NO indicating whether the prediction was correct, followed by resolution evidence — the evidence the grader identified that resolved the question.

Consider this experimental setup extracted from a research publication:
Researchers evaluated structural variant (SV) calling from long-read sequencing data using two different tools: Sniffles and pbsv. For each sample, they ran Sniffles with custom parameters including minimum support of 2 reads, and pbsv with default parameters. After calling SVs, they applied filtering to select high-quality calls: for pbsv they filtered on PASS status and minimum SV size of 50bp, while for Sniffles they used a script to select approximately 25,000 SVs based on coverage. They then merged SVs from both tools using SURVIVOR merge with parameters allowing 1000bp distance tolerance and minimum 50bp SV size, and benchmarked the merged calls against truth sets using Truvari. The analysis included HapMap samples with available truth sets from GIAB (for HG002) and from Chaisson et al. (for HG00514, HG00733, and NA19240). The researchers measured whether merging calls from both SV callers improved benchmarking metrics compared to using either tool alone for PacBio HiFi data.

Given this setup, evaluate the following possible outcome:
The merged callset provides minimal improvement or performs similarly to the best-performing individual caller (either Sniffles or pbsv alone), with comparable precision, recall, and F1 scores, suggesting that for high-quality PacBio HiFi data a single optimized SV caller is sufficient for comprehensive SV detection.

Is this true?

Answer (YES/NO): NO